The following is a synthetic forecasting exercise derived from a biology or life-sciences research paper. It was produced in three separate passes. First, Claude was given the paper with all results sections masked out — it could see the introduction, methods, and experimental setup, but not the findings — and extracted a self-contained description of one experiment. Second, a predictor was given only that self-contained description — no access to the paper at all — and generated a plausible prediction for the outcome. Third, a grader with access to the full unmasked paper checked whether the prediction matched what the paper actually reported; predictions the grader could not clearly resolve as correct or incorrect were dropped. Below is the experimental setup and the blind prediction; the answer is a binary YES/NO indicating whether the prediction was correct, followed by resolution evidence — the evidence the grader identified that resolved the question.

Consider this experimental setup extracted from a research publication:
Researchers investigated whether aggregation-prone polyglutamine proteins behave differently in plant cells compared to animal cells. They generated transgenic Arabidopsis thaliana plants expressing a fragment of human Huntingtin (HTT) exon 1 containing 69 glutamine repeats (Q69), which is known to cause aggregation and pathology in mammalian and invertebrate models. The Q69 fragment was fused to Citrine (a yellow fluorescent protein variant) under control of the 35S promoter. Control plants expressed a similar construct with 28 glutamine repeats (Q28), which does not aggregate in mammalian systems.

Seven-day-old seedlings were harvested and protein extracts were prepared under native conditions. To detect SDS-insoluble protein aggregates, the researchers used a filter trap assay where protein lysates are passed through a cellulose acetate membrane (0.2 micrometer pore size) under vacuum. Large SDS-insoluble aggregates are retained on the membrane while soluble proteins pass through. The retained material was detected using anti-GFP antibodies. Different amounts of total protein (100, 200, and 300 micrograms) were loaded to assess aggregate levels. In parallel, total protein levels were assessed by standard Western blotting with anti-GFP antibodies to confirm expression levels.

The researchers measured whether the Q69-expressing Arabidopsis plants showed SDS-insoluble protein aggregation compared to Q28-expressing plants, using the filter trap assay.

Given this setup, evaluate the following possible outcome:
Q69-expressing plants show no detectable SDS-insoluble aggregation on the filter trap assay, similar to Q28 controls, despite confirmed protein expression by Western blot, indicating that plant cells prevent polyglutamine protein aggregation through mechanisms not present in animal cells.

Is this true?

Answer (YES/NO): YES